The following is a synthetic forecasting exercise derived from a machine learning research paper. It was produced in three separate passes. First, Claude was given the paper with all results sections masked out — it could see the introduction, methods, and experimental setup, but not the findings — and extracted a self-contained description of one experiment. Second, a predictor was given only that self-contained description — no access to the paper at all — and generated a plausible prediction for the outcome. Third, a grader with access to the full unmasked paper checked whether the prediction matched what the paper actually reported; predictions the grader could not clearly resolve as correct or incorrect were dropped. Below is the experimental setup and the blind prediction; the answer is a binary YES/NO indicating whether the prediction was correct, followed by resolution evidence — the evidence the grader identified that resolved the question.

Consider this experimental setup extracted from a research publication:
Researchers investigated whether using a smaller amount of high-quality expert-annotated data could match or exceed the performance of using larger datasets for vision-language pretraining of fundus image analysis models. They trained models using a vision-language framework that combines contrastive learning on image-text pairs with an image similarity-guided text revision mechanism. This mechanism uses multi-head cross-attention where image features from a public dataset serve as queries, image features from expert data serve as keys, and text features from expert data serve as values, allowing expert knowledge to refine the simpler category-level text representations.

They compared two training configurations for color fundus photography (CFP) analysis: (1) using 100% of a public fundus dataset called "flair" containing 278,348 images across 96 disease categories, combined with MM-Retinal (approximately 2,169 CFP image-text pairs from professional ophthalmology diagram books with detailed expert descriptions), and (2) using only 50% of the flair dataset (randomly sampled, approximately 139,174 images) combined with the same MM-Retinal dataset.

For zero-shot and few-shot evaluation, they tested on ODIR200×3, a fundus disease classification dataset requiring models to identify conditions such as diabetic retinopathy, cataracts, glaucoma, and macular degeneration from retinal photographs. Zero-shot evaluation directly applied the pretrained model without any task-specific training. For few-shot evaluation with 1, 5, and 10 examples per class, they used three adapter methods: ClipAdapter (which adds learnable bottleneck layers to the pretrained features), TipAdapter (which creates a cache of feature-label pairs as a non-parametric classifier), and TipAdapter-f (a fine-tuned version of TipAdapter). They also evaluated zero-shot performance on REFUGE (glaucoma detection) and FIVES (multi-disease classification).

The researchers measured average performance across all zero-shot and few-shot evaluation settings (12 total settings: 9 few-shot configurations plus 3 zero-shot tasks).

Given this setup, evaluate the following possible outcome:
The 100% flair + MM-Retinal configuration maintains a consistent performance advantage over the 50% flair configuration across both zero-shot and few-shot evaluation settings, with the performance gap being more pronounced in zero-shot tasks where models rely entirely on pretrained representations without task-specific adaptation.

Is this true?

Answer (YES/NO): NO